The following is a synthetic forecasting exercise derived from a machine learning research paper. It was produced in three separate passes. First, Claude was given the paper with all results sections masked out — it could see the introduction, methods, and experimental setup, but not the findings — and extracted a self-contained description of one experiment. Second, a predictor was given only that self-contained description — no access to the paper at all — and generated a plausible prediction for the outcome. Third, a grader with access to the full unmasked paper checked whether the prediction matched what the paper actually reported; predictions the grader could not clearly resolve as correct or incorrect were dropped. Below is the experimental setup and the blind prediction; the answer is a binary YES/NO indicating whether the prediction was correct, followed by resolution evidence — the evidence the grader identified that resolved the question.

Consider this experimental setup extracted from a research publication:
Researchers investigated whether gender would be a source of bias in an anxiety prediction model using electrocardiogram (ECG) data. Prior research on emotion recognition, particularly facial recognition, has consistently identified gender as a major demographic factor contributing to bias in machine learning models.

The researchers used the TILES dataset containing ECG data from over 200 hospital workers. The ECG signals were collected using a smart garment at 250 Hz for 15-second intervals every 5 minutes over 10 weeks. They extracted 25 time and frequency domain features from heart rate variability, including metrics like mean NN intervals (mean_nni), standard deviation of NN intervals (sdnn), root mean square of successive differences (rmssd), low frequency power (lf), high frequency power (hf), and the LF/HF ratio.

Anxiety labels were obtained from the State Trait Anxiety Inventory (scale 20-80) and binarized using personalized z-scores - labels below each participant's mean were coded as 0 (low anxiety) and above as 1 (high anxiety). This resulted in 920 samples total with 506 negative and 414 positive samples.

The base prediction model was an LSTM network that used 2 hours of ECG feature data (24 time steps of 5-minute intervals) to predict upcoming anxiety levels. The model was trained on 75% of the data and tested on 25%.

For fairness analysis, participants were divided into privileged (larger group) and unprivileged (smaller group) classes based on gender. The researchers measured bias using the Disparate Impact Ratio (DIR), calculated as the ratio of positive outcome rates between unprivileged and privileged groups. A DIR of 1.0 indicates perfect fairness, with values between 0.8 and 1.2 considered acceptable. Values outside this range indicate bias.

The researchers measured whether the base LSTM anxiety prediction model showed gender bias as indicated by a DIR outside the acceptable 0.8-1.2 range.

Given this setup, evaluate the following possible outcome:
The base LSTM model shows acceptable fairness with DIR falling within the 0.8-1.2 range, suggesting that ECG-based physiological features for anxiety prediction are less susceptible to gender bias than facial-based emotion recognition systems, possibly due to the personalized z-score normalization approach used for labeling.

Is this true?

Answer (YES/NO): YES